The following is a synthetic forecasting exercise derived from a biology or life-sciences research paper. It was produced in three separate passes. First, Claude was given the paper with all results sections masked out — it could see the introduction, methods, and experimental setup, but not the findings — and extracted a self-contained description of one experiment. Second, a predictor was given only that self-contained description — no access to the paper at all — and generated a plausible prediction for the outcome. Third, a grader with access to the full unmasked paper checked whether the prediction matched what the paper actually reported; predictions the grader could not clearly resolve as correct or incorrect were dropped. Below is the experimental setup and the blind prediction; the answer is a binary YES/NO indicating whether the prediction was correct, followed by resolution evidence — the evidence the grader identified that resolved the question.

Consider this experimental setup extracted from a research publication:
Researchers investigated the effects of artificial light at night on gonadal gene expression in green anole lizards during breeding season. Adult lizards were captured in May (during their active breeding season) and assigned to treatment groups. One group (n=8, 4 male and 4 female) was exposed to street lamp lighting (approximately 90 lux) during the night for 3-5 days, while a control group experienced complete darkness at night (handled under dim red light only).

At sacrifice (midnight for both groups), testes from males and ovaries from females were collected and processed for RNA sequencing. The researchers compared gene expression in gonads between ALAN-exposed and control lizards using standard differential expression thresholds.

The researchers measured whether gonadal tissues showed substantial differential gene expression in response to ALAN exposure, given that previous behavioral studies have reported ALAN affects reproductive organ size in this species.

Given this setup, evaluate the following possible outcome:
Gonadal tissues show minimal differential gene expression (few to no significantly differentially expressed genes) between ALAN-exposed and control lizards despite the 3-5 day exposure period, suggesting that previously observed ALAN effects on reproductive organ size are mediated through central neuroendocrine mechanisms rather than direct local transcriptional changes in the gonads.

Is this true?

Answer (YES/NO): YES